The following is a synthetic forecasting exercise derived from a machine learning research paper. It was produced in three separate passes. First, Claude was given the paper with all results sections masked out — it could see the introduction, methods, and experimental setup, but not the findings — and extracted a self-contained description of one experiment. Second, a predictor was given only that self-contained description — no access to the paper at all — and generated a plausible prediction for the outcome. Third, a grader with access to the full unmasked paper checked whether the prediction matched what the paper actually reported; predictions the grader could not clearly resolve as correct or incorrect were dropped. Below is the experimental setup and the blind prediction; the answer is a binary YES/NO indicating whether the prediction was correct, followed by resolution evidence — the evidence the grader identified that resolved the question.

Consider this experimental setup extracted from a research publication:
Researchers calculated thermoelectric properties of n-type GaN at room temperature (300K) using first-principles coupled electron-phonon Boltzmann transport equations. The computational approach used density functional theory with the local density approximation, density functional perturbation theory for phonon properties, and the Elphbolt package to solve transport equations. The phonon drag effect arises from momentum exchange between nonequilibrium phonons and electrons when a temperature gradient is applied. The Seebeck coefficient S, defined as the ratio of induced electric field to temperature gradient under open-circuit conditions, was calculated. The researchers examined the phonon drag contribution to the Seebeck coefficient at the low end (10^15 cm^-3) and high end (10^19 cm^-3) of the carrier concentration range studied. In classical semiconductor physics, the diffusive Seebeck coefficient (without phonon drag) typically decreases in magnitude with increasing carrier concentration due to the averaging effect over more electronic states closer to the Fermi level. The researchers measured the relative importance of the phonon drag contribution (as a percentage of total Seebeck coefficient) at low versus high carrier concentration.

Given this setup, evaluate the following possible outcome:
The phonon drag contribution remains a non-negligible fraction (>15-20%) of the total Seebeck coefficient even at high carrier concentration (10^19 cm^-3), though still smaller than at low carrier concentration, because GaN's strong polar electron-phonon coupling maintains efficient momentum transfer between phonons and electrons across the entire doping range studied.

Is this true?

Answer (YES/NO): YES